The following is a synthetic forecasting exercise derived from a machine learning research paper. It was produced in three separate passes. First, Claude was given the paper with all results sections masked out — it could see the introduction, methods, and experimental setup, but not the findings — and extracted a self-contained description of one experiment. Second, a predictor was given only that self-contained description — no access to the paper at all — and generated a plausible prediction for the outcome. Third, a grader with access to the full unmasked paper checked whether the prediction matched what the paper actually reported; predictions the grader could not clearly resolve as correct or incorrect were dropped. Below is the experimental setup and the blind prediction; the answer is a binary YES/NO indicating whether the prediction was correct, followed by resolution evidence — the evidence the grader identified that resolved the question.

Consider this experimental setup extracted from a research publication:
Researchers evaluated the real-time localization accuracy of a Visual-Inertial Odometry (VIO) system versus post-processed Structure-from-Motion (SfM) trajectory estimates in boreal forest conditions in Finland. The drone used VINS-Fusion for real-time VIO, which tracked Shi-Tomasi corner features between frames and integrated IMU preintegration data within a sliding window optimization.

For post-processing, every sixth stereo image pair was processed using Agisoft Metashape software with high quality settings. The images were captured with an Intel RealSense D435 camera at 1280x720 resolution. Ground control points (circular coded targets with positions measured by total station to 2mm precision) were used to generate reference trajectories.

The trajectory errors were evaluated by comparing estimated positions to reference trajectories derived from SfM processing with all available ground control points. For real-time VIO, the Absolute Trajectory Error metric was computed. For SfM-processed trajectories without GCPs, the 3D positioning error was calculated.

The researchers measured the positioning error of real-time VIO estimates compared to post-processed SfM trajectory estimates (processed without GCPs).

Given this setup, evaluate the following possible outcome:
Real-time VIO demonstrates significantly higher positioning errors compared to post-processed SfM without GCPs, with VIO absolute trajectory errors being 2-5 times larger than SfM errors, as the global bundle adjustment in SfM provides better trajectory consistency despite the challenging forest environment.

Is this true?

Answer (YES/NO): YES